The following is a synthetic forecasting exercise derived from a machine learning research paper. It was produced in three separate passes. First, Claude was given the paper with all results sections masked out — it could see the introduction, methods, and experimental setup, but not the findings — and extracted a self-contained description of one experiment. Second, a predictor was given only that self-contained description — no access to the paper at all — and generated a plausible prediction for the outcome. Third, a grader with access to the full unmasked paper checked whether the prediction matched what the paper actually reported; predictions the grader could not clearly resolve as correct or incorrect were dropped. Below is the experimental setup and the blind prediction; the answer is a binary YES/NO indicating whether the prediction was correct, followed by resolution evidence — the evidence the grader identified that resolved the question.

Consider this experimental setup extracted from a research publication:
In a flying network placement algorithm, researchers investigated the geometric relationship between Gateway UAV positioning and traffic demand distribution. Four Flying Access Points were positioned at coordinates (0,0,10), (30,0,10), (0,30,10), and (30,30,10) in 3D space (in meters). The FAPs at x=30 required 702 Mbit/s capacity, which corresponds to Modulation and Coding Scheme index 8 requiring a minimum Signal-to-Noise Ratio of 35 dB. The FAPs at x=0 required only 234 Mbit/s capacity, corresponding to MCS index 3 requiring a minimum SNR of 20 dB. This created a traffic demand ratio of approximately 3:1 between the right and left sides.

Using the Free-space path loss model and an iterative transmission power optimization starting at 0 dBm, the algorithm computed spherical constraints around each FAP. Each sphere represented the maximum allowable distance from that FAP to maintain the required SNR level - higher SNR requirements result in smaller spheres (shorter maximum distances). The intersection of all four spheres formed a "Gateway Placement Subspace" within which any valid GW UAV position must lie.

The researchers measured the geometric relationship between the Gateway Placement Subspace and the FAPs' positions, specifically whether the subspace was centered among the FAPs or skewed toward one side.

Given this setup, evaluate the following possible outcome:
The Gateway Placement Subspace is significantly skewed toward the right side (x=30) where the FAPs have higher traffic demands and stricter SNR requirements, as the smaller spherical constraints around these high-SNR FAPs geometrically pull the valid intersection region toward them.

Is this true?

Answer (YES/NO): YES